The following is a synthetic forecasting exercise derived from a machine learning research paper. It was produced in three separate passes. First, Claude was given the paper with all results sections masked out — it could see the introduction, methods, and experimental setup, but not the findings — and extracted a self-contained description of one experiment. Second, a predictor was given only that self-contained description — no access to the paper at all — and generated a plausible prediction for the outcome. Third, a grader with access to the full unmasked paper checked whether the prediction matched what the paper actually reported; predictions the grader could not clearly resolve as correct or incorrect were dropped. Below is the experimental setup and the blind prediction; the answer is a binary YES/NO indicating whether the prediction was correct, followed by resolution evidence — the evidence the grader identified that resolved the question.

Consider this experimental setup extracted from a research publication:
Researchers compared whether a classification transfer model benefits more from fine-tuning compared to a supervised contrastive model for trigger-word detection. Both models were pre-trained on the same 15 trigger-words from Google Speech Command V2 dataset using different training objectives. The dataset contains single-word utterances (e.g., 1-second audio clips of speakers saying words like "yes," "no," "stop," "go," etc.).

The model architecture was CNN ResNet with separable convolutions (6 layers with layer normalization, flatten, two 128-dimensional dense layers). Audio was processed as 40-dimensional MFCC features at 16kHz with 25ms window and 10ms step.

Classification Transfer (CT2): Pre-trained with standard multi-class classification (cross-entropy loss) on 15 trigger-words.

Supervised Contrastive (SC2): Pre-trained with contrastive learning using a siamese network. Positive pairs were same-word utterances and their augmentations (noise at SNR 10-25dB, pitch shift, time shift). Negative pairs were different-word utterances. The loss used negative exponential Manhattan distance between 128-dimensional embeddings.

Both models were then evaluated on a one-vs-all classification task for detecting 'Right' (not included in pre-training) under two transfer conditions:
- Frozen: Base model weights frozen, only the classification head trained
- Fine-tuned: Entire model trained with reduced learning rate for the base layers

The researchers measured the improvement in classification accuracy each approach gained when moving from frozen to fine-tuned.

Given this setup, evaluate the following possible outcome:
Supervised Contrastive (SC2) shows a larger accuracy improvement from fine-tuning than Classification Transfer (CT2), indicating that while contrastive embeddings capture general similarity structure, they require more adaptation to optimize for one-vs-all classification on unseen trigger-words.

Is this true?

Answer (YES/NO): NO